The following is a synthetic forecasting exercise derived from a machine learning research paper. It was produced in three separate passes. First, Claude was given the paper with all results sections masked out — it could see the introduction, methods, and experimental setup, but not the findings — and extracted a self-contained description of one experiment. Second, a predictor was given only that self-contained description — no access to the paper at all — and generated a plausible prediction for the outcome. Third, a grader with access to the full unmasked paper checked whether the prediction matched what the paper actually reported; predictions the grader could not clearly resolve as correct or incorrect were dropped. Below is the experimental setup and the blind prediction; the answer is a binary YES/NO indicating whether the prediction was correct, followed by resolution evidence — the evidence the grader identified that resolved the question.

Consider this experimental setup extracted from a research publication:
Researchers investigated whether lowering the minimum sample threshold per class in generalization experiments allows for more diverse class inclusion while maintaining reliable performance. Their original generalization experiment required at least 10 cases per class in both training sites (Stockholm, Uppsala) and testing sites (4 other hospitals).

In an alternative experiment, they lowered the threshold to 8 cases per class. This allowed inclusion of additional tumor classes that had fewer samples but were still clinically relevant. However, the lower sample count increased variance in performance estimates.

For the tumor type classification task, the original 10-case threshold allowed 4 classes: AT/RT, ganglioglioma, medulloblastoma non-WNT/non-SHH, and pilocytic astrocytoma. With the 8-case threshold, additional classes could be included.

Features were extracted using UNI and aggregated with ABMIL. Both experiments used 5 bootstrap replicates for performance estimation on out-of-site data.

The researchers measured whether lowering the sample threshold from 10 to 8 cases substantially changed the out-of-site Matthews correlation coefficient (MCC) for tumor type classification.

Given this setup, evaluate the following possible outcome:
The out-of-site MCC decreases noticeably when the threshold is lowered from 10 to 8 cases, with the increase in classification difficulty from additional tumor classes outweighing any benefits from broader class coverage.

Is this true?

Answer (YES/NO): NO